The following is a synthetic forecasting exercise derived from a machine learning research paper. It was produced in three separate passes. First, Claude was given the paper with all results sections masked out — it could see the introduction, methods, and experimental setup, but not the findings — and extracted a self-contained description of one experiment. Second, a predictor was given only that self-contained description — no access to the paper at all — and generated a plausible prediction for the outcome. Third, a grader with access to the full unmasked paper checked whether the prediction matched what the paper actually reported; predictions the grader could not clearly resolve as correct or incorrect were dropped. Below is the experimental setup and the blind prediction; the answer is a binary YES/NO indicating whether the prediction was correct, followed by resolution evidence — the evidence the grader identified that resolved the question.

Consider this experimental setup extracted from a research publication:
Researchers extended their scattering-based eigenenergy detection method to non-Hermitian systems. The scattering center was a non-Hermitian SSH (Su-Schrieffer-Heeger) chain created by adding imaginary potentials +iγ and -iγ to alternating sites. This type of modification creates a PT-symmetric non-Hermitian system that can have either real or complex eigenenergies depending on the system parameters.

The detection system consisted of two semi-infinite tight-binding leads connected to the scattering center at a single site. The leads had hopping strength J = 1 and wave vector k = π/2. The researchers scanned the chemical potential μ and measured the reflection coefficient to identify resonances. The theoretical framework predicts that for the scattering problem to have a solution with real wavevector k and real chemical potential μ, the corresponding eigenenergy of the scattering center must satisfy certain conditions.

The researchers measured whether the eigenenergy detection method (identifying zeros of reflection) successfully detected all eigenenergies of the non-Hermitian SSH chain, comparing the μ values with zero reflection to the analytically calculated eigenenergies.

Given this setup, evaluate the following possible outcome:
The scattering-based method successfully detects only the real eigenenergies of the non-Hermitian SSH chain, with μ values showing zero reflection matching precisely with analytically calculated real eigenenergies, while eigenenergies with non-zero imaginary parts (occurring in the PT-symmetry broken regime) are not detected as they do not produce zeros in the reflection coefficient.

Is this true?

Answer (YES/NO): YES